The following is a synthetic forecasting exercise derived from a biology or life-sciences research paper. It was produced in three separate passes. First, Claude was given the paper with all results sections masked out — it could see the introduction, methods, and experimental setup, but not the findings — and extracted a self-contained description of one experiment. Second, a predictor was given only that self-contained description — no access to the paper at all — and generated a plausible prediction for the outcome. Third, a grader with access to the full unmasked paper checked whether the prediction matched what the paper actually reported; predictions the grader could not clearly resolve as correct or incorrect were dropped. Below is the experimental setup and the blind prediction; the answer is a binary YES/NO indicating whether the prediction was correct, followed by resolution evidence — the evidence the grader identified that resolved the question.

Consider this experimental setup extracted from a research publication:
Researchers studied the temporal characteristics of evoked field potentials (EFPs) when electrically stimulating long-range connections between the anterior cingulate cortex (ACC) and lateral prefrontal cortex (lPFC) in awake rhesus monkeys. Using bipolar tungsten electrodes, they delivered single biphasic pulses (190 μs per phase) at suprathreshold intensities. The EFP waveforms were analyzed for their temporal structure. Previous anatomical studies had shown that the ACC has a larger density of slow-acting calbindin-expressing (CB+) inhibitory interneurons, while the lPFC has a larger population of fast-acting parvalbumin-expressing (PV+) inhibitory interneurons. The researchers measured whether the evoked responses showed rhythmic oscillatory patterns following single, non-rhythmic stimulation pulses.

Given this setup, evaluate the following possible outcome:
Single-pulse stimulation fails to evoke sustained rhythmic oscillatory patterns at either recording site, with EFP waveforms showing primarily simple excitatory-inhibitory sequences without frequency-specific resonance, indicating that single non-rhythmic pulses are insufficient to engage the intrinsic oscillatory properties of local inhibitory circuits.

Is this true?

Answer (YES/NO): NO